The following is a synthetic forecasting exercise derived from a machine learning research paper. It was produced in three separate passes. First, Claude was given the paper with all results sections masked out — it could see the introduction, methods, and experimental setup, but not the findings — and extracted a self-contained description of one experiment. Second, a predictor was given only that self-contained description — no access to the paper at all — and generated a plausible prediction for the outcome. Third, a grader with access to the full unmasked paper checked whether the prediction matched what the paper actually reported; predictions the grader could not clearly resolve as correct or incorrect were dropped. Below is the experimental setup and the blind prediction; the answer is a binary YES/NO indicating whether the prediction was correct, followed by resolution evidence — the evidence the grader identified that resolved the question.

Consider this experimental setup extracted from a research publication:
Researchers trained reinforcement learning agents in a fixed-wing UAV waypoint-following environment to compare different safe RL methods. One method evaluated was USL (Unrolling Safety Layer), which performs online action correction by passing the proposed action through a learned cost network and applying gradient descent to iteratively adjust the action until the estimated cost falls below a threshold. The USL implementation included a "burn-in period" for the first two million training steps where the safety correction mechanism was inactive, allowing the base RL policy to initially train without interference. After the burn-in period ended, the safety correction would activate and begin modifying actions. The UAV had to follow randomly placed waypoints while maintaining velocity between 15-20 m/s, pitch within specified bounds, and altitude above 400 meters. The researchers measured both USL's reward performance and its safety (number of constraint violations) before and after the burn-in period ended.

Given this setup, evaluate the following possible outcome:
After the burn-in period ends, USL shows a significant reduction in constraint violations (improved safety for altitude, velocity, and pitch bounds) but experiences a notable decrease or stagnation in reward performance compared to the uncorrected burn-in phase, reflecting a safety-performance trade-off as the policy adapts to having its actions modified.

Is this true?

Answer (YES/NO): NO